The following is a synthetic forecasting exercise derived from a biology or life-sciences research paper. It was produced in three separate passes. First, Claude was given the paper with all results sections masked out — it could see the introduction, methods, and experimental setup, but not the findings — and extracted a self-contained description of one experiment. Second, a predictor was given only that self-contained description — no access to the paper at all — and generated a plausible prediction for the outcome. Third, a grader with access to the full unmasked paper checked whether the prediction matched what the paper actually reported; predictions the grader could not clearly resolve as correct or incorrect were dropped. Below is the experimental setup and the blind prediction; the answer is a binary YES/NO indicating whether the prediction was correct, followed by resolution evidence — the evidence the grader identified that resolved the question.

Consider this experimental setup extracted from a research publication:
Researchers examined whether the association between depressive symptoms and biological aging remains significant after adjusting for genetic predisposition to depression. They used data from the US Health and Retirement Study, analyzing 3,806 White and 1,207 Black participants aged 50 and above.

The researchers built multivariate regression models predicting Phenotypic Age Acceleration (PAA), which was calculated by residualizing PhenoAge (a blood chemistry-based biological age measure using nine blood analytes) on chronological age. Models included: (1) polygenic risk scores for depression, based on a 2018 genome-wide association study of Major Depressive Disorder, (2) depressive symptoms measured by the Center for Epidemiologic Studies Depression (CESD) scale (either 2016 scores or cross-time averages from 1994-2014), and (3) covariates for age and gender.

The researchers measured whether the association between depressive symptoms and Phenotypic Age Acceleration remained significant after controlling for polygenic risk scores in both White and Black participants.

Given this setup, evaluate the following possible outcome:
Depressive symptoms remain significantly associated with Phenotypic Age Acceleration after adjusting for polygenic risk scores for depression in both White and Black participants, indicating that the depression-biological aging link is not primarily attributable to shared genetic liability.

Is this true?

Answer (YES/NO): YES